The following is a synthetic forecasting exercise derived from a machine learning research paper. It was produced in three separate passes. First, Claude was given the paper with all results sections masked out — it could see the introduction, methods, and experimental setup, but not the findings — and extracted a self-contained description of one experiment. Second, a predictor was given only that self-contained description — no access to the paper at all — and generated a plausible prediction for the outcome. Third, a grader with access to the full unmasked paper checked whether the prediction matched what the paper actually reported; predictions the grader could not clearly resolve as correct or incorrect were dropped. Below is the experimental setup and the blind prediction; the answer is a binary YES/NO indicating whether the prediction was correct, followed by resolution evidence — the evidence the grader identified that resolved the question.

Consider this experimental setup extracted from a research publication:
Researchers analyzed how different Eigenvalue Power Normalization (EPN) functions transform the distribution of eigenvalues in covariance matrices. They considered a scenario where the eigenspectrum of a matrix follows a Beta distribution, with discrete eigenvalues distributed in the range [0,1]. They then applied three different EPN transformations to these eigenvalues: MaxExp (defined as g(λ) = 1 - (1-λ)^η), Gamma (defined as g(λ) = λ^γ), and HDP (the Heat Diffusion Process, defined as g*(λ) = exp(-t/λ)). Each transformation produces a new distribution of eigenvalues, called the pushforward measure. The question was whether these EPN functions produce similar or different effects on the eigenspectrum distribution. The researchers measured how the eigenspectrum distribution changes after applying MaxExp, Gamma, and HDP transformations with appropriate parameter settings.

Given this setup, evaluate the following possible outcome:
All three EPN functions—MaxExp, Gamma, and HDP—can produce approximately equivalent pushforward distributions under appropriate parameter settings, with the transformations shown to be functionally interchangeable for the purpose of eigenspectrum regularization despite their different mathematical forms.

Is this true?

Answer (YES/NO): YES